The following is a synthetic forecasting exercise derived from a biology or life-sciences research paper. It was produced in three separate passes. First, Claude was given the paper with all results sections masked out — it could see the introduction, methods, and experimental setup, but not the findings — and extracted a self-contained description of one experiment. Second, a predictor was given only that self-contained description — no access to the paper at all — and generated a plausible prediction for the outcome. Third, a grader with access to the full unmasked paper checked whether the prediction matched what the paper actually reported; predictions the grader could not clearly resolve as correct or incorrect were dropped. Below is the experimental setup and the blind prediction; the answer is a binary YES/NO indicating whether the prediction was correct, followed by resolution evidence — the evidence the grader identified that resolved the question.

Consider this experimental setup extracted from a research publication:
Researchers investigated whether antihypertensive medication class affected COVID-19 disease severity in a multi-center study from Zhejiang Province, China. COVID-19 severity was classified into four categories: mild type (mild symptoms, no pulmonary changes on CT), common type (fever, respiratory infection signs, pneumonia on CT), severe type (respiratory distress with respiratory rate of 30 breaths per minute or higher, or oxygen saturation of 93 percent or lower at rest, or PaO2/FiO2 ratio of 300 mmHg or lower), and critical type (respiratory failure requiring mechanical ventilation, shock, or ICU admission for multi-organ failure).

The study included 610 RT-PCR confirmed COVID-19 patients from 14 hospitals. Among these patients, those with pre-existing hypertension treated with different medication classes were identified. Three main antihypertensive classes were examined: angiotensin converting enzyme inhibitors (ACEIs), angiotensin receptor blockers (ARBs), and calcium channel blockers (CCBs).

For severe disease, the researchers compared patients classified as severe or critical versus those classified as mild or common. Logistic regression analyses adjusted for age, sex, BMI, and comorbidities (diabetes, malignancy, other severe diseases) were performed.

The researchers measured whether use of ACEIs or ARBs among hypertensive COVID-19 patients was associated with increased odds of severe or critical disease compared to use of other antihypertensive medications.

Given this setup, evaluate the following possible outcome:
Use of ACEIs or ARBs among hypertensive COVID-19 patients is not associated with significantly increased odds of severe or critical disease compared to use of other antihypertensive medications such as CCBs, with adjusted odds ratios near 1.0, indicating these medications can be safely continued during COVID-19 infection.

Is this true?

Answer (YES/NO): YES